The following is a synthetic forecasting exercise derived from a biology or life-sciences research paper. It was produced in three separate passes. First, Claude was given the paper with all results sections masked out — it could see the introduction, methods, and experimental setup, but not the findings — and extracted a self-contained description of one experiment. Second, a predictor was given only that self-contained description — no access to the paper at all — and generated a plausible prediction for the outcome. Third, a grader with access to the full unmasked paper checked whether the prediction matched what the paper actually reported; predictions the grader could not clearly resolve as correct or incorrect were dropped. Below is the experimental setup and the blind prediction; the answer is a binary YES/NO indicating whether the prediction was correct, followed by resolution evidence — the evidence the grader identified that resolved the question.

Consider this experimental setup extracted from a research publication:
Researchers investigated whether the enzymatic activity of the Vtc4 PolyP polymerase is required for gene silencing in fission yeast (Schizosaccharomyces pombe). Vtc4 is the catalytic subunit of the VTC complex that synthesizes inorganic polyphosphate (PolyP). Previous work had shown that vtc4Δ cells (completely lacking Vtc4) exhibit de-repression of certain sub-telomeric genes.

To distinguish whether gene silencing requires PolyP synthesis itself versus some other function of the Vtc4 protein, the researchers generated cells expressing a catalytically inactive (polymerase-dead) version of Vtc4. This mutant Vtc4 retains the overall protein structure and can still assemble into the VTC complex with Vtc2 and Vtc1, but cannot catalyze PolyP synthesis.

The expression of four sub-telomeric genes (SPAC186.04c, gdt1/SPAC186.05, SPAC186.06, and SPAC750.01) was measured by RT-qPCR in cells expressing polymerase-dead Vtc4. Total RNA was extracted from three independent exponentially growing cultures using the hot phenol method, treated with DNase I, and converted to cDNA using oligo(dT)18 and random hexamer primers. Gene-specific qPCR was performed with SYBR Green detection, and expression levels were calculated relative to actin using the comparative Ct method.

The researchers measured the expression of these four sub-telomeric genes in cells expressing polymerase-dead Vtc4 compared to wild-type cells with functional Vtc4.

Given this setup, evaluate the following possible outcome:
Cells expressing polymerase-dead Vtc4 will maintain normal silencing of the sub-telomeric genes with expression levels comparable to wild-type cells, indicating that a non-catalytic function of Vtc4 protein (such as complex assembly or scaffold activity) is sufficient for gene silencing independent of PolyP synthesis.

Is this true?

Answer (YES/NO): NO